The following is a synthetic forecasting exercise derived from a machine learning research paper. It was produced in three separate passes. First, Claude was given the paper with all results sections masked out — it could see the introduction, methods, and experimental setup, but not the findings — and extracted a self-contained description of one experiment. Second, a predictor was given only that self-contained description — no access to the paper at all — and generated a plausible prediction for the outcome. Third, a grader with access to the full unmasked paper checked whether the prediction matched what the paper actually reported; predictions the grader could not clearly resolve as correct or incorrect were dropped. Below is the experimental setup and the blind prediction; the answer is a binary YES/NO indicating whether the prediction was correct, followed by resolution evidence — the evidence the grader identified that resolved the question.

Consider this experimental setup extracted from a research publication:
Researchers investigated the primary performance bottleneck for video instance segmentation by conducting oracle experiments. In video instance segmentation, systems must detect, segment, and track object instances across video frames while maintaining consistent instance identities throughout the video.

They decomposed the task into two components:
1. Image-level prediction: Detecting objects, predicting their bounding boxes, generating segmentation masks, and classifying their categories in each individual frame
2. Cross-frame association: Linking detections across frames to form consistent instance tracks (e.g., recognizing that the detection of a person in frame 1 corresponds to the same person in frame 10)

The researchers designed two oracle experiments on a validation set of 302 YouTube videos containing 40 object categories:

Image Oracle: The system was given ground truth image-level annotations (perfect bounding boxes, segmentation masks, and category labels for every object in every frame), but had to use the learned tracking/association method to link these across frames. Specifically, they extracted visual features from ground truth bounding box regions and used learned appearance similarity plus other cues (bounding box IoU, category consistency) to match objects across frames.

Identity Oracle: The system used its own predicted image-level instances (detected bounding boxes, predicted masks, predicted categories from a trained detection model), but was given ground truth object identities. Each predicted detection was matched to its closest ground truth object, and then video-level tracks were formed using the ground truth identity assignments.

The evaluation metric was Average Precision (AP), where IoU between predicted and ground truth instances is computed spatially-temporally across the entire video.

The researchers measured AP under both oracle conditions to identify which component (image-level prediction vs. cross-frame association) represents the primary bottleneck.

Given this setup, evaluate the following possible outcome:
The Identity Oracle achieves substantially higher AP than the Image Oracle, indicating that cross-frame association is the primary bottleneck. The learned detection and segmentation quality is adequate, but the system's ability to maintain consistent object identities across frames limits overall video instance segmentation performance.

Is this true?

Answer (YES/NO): NO